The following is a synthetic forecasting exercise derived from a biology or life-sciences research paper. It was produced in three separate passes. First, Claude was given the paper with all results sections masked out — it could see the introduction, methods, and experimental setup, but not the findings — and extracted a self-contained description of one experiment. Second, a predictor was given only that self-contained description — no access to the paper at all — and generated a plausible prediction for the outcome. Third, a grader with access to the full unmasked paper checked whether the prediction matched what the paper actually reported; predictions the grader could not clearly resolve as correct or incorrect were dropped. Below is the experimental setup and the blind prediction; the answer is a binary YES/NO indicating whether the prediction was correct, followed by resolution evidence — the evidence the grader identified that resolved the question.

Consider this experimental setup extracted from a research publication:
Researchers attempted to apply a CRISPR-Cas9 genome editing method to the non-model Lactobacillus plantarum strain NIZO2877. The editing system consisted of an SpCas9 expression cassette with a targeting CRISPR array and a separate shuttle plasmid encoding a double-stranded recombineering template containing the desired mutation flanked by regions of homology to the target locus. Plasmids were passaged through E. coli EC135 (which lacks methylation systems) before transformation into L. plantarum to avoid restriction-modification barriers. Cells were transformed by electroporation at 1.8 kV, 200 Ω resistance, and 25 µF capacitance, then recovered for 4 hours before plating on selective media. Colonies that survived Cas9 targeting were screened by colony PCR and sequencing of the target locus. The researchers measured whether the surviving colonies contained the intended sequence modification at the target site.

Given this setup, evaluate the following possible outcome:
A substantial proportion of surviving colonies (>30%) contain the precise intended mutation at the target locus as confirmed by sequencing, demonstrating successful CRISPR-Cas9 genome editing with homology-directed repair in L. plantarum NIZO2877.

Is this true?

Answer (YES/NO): NO